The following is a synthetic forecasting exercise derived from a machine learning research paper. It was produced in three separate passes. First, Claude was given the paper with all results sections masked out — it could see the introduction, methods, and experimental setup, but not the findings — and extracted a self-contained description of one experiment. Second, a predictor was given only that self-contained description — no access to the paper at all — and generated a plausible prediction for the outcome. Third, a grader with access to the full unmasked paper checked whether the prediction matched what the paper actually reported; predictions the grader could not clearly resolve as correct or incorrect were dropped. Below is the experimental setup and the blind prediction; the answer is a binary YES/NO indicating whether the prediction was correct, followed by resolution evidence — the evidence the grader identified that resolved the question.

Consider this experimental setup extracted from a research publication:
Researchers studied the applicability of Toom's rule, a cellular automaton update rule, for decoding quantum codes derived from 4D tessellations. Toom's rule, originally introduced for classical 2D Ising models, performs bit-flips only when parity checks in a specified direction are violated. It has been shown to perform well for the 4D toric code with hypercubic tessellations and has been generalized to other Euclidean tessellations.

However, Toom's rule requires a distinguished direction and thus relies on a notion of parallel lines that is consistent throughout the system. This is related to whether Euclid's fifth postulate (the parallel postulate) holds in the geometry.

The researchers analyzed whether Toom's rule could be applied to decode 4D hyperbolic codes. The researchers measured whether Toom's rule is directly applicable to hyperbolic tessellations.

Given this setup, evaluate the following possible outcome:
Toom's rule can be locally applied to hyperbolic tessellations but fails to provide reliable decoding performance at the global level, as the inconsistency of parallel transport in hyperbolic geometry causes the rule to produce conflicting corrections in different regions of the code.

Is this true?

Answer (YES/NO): NO